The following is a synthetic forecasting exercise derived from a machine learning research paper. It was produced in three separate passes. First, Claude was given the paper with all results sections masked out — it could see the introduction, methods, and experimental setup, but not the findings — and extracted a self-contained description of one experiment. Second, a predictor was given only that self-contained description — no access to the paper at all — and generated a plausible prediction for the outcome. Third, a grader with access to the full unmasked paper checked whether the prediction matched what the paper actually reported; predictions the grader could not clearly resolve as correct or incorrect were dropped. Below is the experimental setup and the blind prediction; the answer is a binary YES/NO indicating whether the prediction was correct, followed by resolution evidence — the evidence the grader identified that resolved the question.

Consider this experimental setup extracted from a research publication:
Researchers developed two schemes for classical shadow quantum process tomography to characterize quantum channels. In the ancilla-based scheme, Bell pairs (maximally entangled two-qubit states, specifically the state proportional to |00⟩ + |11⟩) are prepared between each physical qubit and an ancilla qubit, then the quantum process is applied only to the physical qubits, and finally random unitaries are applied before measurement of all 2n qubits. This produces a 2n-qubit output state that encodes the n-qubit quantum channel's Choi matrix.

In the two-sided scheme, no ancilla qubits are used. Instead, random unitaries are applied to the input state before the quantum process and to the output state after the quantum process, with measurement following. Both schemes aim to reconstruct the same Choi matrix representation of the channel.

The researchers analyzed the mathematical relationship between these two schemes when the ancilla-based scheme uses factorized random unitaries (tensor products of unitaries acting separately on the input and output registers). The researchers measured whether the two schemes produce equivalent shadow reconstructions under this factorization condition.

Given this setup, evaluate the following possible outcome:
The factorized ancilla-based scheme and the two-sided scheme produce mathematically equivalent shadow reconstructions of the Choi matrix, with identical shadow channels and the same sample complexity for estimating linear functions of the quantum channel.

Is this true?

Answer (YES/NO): YES